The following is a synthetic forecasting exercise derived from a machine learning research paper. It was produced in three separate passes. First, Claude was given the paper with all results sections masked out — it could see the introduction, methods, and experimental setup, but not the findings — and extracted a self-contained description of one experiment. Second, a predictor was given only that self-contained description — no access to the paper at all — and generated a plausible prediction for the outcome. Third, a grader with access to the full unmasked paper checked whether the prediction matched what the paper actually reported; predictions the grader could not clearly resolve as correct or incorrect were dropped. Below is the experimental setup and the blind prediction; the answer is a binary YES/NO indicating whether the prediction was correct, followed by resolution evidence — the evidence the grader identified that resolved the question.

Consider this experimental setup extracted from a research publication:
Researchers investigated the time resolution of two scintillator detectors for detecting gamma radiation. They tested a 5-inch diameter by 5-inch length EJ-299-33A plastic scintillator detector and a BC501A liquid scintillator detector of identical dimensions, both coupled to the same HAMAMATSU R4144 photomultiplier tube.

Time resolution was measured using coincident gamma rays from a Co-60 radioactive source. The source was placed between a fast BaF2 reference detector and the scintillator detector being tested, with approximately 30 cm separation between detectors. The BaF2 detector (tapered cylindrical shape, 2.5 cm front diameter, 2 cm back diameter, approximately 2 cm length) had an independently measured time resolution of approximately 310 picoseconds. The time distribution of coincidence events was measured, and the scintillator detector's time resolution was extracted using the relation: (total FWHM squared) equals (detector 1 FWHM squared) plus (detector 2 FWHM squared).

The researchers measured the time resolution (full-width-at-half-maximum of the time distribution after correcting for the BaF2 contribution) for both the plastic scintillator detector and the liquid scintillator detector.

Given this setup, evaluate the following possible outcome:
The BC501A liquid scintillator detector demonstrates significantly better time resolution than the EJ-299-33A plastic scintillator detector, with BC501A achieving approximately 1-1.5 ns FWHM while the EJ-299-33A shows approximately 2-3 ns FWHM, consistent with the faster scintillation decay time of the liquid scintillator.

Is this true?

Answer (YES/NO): NO